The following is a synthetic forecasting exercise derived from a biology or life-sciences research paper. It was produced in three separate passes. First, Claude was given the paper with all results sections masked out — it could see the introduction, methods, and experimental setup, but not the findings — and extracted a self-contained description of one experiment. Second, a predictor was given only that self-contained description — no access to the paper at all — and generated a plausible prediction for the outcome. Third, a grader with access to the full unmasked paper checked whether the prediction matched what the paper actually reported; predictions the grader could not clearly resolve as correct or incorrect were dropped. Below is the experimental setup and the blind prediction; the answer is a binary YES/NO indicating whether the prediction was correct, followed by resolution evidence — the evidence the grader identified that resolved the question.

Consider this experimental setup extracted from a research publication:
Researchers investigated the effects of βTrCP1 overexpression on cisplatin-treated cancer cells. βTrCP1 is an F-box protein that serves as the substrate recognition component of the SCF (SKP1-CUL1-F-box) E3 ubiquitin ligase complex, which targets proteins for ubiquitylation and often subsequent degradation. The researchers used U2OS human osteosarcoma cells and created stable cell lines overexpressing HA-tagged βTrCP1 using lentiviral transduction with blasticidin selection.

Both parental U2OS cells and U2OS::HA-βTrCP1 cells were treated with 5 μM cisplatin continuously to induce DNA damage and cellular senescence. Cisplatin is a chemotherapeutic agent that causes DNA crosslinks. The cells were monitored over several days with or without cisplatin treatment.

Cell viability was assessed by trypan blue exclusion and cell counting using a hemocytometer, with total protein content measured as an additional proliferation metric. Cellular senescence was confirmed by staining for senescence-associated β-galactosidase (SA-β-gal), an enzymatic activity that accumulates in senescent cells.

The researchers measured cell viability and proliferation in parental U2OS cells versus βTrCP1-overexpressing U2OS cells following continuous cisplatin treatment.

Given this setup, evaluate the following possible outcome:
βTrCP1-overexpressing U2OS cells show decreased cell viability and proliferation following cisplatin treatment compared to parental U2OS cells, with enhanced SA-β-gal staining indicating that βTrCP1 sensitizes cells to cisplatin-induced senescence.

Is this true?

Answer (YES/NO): NO